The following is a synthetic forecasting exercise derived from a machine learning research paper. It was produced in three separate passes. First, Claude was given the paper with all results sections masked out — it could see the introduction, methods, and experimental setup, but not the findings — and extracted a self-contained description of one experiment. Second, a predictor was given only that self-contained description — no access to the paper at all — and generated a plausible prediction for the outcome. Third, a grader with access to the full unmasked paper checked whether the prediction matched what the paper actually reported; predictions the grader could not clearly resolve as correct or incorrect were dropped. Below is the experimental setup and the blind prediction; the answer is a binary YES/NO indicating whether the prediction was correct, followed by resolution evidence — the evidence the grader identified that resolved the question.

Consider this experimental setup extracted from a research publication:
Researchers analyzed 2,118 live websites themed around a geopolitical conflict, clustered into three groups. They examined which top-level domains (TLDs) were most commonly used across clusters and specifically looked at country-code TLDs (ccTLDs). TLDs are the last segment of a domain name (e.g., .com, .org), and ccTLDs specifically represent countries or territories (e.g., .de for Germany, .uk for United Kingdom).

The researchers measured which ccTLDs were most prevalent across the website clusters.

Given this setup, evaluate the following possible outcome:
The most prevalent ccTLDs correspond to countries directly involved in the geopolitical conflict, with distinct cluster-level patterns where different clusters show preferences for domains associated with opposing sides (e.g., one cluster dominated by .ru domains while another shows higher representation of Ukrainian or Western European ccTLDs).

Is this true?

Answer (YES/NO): NO